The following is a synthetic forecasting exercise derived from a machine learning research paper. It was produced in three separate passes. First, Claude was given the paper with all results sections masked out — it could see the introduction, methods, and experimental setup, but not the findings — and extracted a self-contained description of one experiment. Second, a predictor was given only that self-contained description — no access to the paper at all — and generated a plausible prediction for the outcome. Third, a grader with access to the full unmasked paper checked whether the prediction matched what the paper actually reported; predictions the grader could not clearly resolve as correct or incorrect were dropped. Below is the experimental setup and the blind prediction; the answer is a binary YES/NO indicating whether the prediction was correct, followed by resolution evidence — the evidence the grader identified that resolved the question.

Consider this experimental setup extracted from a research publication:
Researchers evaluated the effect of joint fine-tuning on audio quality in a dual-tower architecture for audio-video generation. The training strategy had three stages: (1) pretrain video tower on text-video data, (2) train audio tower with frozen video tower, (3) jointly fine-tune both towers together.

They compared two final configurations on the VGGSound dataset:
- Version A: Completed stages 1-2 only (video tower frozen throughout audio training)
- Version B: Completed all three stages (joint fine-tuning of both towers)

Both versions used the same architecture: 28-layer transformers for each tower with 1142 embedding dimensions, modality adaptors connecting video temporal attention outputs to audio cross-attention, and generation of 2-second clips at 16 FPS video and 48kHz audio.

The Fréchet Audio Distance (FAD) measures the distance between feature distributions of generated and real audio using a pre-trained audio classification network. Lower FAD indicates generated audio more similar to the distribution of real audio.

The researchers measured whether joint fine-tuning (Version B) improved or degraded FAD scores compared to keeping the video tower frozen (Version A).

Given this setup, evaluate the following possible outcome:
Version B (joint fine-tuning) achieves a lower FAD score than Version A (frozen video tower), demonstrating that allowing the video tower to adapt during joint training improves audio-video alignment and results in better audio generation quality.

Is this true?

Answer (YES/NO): NO